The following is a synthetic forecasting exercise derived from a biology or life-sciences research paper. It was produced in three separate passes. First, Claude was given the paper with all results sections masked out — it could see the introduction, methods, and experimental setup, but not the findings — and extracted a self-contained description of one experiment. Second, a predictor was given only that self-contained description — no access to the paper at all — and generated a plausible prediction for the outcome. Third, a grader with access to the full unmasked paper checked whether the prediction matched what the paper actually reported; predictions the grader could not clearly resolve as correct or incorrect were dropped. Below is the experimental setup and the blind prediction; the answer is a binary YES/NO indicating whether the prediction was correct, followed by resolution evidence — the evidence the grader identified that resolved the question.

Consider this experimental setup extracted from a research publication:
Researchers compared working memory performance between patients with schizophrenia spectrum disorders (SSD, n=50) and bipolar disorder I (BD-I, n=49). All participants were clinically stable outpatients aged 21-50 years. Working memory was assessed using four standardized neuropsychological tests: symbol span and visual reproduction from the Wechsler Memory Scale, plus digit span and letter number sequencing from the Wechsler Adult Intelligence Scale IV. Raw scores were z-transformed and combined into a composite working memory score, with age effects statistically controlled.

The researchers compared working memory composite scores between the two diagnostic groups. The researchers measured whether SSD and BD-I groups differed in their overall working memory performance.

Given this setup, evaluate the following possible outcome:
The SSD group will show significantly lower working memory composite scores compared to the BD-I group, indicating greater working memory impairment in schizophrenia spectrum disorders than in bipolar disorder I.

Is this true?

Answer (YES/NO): YES